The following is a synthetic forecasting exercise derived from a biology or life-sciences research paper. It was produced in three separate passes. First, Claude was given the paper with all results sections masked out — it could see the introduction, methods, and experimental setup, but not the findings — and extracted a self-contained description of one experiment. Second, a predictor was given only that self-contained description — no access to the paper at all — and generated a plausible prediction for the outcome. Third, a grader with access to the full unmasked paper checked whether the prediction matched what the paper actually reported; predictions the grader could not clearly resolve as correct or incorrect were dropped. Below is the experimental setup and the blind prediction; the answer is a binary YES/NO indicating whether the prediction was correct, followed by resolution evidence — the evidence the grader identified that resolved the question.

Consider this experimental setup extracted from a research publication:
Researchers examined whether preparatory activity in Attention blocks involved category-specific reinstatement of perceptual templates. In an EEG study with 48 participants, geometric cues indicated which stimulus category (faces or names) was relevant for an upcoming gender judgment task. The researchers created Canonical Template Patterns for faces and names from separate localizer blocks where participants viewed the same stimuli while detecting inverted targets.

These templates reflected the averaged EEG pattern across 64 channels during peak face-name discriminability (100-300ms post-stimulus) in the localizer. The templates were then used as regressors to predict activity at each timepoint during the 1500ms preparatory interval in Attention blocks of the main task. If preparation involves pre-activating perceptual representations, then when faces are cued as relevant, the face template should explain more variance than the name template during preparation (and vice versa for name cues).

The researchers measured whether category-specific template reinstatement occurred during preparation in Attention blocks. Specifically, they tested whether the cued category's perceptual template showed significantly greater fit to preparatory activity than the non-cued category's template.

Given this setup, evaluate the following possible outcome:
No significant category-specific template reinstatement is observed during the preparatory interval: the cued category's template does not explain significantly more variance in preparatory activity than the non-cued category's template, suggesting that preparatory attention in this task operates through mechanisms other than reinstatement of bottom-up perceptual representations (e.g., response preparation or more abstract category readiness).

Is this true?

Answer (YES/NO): YES